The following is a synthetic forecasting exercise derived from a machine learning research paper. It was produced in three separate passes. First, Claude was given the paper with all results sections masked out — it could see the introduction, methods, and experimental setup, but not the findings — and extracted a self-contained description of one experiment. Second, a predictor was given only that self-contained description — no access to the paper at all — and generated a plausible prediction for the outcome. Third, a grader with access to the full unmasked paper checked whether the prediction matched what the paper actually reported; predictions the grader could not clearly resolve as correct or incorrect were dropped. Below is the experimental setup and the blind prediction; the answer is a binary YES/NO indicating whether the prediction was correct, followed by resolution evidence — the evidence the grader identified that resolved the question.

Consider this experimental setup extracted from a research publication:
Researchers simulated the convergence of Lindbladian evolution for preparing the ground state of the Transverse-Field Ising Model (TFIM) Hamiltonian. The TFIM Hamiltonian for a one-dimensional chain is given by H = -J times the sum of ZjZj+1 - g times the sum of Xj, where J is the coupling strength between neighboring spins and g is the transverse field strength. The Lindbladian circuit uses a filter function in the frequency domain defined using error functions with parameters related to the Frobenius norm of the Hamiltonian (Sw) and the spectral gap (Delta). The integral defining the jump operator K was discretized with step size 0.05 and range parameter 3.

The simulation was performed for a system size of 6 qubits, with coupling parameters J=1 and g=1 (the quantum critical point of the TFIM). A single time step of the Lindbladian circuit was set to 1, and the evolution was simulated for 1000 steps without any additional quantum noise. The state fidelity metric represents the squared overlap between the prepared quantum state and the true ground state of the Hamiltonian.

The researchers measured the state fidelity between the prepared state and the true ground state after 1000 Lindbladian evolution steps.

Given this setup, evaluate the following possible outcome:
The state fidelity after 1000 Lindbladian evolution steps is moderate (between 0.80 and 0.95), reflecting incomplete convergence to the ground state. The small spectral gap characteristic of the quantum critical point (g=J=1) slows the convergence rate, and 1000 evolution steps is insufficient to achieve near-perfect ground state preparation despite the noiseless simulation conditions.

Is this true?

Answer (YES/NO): NO